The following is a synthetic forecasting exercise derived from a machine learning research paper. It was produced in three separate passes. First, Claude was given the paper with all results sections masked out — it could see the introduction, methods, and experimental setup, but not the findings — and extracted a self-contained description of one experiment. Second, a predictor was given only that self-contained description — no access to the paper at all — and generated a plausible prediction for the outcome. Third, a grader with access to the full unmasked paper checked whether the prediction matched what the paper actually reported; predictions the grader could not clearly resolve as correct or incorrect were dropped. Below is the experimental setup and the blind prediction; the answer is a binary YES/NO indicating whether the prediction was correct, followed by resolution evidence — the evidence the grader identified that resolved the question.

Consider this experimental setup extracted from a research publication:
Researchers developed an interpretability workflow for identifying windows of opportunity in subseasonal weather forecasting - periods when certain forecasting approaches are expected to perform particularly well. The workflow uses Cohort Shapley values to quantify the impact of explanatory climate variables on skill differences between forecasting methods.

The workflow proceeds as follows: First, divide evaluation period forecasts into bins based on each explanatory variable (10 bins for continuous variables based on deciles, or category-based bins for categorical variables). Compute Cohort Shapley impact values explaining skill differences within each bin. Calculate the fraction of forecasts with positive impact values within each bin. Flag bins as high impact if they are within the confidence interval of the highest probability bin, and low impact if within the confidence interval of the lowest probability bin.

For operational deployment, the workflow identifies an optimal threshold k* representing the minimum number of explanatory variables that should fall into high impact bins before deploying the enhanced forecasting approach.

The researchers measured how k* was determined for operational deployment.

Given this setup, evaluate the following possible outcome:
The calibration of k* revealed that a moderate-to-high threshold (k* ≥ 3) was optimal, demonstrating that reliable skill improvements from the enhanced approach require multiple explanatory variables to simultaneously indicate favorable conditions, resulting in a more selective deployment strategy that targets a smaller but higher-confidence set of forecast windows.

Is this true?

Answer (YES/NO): NO